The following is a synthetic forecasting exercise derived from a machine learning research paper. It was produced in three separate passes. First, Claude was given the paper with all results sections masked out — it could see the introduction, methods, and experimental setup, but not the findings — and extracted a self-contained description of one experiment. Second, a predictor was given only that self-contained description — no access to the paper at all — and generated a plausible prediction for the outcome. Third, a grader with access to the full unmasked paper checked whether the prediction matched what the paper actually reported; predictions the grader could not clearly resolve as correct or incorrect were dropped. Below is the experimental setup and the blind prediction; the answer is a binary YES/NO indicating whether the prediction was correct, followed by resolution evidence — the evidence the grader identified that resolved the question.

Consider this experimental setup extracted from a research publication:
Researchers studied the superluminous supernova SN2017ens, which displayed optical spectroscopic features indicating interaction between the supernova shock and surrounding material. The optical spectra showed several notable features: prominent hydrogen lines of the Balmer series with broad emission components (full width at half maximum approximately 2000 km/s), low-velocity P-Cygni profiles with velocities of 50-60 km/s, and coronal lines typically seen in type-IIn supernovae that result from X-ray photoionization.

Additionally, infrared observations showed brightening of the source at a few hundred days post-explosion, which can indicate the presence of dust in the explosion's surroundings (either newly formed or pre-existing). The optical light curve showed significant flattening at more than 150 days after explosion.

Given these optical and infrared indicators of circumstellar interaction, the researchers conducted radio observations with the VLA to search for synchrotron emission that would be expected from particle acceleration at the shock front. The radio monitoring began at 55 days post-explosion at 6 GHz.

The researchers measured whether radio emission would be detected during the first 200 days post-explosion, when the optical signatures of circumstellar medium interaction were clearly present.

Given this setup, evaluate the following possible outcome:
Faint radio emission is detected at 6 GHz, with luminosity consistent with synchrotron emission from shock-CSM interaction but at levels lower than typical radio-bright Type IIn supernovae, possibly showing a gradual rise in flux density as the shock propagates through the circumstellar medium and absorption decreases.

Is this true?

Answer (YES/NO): NO